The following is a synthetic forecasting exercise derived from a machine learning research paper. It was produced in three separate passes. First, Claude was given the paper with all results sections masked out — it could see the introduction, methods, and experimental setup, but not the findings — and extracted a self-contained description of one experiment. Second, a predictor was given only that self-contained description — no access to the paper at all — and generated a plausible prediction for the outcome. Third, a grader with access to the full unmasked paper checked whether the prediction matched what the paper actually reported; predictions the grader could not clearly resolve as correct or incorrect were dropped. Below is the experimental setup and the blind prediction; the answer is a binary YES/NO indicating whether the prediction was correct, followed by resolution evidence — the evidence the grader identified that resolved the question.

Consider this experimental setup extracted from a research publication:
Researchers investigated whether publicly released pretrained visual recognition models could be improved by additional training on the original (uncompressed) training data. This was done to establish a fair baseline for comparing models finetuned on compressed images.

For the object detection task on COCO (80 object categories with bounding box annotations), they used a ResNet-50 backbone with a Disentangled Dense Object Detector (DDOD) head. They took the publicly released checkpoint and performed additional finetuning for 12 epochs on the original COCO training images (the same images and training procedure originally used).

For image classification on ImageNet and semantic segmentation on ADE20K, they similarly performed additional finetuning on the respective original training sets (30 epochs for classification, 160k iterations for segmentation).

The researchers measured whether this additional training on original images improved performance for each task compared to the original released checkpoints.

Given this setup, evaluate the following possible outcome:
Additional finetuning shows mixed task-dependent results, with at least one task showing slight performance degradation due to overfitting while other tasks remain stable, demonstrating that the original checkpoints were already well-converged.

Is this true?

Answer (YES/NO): NO